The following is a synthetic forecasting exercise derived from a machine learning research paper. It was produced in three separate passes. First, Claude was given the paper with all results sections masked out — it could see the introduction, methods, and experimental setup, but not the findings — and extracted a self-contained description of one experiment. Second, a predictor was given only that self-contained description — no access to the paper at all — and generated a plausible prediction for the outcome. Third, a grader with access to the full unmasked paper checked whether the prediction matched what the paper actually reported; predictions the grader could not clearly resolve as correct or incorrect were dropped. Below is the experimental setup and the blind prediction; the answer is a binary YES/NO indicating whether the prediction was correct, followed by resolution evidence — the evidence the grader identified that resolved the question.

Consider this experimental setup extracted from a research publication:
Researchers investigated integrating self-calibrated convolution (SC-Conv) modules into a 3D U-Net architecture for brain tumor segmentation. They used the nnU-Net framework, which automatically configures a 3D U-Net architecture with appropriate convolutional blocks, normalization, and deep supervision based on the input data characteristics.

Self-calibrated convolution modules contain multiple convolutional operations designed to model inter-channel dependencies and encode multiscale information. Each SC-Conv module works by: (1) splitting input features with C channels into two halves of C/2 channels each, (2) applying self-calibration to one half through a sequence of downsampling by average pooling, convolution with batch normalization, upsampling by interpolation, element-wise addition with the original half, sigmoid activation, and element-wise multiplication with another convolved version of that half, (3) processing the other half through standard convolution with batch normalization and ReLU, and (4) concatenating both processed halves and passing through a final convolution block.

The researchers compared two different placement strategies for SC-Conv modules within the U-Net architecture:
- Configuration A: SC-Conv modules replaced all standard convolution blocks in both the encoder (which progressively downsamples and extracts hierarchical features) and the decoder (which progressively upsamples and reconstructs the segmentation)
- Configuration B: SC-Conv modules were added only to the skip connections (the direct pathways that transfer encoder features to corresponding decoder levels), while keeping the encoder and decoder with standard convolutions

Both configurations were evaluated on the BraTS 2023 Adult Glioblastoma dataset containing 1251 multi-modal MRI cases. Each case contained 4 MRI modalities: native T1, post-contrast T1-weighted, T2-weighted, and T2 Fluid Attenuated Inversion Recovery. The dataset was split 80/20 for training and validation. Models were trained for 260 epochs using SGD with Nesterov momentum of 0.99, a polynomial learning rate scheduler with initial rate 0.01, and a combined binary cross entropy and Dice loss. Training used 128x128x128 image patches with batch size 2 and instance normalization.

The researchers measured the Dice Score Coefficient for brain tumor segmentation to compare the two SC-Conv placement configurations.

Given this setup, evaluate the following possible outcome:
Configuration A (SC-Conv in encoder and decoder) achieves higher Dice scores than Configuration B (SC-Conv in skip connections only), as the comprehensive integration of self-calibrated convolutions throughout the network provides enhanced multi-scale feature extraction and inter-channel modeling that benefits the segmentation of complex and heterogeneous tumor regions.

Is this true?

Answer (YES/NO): NO